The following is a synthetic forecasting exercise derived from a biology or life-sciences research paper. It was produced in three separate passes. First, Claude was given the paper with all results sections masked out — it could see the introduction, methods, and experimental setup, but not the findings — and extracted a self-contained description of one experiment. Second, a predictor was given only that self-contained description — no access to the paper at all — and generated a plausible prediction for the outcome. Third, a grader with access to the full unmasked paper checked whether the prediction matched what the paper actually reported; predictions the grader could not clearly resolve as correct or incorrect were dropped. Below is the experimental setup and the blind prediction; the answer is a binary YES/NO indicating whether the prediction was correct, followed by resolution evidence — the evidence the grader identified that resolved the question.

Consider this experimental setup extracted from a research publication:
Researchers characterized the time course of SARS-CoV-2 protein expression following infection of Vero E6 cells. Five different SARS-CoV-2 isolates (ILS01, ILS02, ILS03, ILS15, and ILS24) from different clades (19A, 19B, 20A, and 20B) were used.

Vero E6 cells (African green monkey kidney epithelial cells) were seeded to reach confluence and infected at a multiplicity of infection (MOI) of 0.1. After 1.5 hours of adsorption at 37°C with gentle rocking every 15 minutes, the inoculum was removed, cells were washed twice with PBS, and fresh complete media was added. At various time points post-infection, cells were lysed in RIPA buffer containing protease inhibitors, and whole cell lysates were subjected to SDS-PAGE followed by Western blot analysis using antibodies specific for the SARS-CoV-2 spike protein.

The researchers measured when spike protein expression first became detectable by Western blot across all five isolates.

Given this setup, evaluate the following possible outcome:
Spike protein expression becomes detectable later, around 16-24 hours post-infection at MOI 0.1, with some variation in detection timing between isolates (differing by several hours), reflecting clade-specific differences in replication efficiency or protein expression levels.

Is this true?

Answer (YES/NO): NO